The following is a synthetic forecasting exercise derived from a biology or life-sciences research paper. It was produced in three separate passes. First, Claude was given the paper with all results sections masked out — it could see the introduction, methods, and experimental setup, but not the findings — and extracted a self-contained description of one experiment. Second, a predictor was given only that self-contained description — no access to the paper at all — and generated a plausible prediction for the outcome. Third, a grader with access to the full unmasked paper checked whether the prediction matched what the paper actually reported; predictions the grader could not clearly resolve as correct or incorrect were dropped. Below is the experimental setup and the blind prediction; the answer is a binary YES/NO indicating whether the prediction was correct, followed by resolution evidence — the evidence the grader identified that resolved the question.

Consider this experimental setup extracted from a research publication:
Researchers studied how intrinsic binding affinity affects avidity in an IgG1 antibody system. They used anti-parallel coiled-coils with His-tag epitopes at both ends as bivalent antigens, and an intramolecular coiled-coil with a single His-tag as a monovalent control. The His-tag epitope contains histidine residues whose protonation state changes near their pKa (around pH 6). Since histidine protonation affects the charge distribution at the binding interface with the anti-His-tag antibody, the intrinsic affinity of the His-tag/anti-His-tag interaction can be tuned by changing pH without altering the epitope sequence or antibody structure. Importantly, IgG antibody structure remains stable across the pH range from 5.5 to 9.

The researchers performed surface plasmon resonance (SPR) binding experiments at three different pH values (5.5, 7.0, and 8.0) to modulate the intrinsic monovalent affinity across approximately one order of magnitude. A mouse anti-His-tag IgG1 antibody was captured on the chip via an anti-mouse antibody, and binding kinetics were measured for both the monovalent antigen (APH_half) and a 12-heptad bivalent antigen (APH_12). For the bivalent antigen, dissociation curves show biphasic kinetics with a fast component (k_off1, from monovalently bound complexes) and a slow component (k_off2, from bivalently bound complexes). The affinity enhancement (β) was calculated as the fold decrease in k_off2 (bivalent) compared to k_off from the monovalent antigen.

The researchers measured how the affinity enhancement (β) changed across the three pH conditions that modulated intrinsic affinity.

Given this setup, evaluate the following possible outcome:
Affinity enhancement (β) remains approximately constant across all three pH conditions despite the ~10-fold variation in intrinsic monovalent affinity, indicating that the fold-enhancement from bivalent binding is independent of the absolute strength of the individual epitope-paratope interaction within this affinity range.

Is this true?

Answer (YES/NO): NO